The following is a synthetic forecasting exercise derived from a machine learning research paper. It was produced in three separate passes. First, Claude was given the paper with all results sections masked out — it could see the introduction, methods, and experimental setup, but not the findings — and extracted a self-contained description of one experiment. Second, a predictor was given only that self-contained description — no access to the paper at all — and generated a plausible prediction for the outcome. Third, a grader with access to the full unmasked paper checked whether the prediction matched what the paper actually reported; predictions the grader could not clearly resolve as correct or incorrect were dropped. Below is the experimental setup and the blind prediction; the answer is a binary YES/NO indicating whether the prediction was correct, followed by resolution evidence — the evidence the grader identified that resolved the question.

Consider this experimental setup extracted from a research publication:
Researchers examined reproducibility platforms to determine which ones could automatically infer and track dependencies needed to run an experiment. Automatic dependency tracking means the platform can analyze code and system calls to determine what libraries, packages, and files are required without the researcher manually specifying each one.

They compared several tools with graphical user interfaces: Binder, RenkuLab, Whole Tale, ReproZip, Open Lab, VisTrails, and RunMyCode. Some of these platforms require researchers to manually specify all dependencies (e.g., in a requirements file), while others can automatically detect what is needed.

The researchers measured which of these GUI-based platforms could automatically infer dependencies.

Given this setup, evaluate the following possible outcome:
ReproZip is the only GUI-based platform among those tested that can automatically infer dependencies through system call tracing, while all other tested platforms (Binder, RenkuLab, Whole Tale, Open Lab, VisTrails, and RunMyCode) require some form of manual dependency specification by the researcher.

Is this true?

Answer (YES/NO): NO